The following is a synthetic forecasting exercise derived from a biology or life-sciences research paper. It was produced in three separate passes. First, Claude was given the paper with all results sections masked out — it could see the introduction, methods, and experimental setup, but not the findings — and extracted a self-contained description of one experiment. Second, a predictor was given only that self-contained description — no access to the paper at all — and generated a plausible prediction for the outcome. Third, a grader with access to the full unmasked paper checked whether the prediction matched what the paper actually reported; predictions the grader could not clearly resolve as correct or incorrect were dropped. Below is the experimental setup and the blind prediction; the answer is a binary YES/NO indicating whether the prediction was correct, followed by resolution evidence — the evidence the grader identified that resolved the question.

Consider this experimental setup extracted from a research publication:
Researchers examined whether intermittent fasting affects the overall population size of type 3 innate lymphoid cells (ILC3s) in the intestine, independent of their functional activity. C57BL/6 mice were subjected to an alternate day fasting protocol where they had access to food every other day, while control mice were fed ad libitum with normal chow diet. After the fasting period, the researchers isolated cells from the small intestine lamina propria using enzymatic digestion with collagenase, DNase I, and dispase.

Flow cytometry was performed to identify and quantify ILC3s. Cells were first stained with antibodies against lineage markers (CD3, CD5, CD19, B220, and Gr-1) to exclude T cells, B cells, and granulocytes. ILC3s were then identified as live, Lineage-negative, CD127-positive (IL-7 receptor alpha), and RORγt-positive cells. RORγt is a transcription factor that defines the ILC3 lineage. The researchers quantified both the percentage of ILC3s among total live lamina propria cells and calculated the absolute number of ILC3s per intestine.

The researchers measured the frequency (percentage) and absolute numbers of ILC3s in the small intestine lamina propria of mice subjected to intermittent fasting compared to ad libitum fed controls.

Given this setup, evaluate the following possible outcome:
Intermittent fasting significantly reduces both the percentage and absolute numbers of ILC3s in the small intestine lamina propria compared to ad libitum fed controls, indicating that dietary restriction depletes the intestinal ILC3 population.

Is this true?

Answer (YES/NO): NO